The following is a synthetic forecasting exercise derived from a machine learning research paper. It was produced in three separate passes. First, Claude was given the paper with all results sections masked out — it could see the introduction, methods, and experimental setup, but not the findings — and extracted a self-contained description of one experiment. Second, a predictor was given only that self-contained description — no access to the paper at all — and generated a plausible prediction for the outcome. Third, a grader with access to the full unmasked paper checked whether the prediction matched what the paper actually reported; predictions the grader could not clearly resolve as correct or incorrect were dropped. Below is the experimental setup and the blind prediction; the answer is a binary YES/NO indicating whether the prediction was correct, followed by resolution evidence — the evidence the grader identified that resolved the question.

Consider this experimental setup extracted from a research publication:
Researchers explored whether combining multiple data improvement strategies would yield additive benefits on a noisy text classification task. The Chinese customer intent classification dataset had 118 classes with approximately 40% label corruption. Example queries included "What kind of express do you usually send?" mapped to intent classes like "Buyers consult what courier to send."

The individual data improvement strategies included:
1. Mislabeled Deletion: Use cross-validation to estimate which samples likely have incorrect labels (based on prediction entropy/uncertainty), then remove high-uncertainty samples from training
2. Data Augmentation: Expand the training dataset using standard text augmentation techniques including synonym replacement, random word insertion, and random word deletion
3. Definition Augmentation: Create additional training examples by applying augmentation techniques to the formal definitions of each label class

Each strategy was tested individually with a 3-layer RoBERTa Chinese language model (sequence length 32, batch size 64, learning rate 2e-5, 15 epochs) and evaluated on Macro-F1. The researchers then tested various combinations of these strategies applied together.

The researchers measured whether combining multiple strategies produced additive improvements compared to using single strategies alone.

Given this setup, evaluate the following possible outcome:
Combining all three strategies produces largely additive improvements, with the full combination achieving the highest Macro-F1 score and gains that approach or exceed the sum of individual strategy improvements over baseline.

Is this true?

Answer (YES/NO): NO